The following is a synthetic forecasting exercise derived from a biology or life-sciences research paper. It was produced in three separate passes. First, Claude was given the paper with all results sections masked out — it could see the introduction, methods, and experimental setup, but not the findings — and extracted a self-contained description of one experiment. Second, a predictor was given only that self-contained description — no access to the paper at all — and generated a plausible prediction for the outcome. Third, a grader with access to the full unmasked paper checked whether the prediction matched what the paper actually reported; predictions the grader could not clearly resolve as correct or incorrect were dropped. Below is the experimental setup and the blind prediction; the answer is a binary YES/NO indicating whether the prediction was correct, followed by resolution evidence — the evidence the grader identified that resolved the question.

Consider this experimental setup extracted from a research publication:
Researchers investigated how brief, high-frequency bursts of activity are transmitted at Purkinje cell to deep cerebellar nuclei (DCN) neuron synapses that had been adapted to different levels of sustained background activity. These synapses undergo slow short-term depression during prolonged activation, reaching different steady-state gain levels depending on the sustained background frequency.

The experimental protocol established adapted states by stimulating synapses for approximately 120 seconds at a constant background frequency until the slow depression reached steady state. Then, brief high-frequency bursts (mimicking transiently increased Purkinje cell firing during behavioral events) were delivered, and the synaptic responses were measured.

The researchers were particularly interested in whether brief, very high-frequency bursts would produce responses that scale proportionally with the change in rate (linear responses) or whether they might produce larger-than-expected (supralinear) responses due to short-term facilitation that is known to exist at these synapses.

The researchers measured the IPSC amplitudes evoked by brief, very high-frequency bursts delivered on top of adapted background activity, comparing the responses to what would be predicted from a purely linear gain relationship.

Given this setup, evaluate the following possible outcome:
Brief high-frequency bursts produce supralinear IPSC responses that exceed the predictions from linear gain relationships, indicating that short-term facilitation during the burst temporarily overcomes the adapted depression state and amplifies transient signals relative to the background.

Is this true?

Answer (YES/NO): YES